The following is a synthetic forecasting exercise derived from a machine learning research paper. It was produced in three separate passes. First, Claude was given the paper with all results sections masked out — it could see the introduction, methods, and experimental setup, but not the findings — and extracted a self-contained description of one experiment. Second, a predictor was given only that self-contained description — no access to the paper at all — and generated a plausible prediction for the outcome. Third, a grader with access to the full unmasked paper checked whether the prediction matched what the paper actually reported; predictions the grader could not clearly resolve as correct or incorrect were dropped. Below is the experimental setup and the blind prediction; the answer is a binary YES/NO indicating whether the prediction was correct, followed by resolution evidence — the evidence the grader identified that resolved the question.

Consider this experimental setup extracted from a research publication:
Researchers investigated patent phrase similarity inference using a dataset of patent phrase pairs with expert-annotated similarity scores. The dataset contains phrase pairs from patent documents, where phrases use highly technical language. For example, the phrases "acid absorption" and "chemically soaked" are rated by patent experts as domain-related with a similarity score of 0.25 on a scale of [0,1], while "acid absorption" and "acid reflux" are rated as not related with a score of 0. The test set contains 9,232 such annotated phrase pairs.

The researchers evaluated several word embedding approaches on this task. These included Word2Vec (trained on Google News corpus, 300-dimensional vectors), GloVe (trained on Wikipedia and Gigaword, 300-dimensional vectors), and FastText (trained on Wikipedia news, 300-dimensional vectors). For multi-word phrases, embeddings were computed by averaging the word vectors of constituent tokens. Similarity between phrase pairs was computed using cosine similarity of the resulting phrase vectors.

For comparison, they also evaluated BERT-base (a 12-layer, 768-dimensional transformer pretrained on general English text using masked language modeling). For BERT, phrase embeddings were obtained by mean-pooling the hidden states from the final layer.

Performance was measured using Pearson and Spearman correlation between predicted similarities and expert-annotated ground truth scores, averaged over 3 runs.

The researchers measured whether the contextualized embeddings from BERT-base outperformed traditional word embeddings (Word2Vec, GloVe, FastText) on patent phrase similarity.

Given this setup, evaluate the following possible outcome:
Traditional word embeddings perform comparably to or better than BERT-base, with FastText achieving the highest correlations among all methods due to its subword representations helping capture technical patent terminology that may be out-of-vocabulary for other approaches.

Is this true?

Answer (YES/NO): NO